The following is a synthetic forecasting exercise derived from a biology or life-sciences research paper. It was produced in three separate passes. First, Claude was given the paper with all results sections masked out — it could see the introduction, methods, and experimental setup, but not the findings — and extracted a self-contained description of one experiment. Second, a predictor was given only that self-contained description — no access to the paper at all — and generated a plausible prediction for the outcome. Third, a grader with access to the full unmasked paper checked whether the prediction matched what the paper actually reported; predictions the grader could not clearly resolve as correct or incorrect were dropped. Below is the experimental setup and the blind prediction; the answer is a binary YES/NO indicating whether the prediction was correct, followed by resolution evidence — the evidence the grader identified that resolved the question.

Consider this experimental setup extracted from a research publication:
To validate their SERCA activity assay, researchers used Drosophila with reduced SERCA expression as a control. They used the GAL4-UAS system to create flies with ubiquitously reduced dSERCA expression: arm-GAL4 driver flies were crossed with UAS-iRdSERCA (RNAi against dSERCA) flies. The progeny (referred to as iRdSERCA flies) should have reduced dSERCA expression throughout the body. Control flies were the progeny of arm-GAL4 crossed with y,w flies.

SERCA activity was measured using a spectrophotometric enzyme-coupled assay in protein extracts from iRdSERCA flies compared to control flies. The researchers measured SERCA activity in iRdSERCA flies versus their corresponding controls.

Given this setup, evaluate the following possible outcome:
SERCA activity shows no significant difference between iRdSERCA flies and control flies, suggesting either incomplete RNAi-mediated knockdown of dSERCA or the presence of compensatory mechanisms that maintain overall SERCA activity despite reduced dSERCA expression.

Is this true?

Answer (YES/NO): NO